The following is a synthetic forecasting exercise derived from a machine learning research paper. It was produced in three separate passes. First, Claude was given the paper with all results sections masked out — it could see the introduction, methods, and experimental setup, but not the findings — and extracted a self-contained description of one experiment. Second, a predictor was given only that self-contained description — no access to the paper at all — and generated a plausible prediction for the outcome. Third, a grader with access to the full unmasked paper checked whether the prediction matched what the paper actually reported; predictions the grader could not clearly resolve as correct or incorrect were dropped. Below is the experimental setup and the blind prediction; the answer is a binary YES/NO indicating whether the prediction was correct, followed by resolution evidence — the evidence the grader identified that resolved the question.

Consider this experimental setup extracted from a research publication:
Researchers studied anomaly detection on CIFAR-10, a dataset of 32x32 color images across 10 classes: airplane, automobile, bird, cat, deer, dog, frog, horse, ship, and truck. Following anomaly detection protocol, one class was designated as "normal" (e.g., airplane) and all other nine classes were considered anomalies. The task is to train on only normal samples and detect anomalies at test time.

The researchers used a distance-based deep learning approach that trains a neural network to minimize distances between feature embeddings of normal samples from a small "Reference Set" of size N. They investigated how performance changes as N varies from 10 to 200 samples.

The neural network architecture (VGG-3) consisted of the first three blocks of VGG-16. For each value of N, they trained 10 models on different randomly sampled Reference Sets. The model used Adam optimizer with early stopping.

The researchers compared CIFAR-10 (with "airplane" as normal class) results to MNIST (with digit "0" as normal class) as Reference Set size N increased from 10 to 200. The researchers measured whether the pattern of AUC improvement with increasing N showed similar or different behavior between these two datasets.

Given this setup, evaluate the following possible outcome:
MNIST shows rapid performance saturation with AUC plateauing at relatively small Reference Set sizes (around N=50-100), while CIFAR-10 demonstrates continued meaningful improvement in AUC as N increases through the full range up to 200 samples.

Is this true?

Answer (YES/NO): NO